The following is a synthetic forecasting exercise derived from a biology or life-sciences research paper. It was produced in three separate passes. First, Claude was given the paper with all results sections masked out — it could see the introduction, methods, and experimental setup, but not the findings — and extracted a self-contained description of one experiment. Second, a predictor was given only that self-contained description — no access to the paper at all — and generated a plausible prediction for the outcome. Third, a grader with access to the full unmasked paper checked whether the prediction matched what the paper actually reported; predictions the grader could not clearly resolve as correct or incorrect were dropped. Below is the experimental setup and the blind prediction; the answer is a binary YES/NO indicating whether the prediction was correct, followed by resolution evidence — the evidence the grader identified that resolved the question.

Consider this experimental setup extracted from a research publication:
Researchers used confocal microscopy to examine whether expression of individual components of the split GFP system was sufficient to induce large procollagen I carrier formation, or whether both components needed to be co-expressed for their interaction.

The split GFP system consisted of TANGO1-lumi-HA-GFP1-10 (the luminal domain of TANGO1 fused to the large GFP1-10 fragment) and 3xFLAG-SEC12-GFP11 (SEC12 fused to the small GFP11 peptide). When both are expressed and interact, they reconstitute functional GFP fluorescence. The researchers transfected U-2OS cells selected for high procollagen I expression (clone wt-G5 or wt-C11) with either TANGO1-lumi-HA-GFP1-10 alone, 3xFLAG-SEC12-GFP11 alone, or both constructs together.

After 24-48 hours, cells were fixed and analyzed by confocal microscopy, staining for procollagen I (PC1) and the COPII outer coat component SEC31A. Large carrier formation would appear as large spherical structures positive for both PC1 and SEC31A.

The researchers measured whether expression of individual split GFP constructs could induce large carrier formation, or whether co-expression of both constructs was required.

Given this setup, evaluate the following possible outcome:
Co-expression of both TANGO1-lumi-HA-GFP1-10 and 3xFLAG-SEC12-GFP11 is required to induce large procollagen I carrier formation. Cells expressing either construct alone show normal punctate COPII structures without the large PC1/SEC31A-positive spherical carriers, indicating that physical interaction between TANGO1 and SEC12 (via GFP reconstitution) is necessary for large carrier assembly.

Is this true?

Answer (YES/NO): YES